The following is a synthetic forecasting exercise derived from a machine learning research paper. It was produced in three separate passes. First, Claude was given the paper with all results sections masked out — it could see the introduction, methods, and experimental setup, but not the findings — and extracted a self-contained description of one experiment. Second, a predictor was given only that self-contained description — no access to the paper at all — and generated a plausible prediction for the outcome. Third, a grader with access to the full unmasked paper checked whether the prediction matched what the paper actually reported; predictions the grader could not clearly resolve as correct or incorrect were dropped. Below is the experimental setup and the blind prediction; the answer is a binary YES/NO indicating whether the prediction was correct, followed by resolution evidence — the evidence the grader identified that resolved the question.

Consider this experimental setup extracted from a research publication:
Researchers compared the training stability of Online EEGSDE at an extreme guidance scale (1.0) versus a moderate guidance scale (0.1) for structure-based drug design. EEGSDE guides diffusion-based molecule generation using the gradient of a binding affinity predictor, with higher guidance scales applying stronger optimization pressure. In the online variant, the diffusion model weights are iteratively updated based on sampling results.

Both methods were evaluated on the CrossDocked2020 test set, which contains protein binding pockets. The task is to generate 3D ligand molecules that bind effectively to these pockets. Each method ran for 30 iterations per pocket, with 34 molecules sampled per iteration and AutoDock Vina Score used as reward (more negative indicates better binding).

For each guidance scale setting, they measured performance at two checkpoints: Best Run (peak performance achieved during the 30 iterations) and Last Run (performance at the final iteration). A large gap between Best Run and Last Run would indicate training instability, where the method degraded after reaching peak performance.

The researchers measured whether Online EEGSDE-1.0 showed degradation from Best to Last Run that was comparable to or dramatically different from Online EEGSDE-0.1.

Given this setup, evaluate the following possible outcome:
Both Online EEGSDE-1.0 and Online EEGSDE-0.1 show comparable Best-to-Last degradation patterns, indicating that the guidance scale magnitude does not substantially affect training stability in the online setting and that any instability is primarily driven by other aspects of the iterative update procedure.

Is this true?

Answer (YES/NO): NO